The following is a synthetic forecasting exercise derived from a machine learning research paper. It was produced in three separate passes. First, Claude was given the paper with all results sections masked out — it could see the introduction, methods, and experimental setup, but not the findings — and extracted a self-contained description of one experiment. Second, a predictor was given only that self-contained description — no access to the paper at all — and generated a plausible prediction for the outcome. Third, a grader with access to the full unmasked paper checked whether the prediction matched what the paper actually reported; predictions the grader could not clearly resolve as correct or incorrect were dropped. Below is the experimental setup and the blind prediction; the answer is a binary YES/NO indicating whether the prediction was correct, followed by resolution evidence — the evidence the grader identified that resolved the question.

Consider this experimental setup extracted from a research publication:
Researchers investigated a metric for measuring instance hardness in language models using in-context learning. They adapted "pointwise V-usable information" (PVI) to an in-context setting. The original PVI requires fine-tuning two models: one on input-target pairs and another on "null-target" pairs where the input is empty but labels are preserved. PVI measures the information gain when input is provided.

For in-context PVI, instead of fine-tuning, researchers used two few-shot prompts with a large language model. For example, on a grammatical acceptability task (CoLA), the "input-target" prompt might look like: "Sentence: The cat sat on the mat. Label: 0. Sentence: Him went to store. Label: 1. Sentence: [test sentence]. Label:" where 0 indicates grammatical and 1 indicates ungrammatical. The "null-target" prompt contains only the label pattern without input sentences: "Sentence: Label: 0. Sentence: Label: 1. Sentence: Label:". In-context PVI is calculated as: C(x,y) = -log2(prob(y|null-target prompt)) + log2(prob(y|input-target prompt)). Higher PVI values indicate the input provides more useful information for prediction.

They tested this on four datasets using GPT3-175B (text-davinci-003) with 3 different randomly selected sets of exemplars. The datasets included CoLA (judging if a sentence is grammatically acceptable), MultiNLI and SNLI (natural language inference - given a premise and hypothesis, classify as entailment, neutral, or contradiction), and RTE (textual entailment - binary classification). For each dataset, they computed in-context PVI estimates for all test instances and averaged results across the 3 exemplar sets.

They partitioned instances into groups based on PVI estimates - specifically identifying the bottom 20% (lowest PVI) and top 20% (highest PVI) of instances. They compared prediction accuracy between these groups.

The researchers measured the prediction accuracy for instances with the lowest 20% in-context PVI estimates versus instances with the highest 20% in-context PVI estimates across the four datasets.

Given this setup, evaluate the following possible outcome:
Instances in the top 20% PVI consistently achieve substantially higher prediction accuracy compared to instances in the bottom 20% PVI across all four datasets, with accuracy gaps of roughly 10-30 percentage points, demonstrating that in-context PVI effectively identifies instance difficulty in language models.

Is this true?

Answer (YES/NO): NO